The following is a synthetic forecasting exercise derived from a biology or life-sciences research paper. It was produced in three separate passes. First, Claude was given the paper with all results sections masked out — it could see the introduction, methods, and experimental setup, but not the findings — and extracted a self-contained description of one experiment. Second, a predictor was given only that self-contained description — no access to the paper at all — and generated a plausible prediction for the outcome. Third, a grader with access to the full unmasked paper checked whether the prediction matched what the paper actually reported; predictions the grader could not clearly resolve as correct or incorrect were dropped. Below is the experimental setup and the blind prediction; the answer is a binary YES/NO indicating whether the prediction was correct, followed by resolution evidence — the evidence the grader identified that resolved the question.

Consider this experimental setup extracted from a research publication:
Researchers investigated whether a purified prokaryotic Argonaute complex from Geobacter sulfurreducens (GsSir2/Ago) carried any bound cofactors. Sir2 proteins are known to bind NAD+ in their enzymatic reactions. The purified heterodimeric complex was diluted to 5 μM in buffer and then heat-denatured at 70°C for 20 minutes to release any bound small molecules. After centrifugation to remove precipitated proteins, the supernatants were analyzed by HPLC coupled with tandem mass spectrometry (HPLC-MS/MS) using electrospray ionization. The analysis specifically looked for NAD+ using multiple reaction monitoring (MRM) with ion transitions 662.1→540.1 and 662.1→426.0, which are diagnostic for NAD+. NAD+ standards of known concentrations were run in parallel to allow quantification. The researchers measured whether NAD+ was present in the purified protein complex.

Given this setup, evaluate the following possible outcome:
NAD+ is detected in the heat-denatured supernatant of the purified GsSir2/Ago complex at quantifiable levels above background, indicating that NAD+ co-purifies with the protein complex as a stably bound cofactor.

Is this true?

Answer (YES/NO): YES